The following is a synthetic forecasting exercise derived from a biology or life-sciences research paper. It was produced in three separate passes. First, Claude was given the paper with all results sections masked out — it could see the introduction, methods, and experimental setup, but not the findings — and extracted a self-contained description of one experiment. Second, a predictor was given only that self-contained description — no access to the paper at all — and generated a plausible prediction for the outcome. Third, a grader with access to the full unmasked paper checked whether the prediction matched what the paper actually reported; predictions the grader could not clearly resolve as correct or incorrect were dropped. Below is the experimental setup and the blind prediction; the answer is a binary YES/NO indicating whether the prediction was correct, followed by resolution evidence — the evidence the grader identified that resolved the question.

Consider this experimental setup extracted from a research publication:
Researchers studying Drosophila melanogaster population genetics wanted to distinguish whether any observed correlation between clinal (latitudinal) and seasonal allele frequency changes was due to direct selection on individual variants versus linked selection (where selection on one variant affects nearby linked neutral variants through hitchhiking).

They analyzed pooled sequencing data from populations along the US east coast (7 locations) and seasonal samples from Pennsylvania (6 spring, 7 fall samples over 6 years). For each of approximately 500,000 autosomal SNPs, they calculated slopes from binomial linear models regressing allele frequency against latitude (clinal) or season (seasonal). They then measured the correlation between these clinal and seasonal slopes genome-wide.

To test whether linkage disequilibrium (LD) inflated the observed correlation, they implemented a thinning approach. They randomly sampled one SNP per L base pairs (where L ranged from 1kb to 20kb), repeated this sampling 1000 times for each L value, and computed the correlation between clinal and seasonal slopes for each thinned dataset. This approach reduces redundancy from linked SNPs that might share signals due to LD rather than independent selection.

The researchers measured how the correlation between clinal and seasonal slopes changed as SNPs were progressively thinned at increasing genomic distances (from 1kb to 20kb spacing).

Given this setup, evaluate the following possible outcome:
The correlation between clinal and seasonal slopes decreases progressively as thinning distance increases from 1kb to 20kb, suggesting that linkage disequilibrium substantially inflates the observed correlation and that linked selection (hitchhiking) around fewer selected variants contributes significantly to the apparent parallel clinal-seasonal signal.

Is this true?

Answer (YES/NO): NO